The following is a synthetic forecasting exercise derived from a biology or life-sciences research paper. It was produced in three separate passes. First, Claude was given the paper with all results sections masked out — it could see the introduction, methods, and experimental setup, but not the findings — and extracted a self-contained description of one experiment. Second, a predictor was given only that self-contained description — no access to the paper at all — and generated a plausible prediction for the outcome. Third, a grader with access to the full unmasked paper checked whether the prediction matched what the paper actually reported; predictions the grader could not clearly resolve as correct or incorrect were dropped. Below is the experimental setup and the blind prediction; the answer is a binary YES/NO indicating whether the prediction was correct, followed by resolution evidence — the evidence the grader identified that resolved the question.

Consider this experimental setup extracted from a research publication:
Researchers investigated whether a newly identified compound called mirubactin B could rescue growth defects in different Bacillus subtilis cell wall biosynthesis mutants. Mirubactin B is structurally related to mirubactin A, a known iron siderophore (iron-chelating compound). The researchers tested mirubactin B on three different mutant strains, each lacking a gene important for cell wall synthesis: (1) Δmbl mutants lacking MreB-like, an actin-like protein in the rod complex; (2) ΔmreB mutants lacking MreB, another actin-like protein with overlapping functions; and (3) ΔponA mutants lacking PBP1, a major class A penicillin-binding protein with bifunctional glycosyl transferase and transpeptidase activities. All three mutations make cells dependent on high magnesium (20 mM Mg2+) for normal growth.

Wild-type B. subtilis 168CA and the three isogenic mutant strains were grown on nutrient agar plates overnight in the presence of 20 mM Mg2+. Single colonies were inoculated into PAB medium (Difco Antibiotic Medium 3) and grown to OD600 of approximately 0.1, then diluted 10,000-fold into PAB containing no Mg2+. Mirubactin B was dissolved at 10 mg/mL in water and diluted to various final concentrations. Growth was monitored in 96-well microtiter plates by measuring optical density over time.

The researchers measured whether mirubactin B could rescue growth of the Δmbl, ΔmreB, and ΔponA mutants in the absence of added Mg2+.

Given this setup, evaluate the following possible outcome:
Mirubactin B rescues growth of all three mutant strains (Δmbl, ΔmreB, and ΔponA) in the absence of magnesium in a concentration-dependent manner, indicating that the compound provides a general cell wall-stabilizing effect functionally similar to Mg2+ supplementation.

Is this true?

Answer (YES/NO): NO